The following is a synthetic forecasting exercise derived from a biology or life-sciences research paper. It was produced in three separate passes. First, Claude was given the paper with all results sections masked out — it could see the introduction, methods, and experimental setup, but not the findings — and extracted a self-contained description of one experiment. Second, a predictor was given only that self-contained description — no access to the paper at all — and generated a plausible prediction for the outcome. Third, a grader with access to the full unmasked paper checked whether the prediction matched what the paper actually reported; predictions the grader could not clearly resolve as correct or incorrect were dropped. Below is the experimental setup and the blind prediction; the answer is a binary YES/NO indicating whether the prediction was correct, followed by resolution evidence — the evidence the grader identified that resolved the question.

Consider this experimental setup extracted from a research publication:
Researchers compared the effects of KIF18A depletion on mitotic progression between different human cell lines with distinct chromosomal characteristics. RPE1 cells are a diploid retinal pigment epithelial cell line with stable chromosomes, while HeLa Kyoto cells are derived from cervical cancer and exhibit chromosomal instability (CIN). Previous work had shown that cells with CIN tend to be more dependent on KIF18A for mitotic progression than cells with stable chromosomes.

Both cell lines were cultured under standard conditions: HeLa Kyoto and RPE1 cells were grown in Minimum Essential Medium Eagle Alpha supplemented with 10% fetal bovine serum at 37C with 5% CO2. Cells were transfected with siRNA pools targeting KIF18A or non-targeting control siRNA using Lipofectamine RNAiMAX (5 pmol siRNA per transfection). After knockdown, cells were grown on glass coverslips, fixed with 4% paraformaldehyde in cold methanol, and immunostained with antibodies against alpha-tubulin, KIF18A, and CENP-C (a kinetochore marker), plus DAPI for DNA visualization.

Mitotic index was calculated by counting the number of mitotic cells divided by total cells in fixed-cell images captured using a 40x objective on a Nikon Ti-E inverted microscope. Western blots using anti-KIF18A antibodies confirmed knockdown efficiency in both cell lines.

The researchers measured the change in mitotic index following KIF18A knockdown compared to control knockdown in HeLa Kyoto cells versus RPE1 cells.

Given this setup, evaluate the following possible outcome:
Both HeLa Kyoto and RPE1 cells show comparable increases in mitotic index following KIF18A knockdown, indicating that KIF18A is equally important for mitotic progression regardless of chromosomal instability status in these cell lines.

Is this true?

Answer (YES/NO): NO